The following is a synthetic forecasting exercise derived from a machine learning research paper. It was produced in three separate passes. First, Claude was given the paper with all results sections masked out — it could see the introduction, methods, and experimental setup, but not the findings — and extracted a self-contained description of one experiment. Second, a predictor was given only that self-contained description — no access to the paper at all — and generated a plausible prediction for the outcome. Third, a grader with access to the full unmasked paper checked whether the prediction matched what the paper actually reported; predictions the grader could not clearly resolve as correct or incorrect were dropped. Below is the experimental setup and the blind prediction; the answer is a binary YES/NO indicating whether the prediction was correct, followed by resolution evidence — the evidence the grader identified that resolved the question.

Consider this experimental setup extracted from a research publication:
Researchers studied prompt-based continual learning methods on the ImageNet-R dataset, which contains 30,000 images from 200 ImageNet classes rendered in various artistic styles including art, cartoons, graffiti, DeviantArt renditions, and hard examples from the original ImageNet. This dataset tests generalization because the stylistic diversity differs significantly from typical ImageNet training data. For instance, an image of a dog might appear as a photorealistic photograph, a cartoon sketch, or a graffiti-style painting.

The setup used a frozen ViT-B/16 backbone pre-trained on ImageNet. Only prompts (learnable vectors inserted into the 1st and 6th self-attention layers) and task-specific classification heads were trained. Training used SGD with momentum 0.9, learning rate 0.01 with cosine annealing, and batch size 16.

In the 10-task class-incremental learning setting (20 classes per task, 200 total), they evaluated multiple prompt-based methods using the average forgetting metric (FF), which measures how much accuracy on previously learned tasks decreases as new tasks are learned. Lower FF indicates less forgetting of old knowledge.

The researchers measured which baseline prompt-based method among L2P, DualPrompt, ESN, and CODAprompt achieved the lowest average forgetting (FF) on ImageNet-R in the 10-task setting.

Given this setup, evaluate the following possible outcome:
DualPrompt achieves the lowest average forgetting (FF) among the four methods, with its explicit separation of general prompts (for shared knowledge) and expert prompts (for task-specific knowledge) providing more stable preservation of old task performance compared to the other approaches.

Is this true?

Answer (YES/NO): NO